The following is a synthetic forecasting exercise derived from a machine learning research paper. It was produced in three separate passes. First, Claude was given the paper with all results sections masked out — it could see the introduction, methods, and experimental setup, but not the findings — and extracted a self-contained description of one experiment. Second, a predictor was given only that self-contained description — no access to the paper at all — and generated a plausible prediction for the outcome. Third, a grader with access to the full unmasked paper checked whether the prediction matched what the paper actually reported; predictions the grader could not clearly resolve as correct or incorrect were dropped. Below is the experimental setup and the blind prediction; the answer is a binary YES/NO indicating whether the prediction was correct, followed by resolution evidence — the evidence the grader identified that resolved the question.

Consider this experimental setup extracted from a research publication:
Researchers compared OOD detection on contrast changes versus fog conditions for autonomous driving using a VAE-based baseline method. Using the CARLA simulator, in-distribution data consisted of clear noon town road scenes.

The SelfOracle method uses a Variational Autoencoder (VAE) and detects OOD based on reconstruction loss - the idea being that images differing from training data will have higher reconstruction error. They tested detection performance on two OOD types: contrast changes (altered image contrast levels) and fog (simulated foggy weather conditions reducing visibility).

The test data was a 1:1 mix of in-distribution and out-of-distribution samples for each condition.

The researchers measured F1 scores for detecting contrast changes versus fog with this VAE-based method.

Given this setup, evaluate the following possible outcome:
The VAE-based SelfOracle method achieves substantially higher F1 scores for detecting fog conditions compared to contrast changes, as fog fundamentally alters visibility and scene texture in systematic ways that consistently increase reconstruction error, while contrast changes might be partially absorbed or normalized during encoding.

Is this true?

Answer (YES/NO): NO